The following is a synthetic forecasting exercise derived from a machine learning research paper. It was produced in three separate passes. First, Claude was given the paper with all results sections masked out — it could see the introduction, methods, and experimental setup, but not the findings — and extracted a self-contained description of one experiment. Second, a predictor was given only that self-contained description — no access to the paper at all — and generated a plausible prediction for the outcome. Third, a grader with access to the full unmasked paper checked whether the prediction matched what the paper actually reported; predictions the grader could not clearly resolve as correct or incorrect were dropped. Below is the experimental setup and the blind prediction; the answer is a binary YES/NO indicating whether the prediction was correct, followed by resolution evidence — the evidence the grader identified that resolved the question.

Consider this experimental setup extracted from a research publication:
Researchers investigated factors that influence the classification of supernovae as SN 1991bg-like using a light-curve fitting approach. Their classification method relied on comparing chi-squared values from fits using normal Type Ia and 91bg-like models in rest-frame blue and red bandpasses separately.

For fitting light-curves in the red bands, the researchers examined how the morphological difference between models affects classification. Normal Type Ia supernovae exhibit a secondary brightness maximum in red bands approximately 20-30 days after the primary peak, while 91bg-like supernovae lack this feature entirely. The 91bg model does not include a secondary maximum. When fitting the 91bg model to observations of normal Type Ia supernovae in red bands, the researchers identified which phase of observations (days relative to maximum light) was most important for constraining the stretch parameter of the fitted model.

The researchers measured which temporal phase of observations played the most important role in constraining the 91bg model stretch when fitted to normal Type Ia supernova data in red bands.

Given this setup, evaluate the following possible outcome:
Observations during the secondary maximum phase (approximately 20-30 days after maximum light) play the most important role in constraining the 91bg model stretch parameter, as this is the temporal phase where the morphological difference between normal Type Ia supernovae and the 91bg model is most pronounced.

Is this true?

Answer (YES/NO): NO